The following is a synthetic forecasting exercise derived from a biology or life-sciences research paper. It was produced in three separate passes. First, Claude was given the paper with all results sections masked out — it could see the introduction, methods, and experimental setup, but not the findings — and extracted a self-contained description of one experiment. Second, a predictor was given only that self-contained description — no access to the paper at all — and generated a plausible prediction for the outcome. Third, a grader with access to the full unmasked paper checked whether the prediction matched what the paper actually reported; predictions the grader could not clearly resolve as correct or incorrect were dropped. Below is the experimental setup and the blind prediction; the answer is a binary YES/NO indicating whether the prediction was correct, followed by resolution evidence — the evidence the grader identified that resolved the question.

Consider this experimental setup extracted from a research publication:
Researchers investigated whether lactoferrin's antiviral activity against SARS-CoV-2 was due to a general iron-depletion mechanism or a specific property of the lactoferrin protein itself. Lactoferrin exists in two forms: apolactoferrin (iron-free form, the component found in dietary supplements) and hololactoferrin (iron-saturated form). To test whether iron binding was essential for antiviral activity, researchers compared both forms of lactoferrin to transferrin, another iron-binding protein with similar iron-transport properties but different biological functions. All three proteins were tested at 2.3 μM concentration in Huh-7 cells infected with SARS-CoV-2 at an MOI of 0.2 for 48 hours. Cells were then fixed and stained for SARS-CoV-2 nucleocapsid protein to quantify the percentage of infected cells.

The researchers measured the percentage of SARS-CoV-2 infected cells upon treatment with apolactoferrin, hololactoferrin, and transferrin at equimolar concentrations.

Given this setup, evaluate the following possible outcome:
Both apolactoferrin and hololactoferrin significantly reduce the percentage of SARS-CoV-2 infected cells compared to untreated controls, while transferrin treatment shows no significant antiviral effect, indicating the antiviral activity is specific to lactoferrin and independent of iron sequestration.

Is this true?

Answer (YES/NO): YES